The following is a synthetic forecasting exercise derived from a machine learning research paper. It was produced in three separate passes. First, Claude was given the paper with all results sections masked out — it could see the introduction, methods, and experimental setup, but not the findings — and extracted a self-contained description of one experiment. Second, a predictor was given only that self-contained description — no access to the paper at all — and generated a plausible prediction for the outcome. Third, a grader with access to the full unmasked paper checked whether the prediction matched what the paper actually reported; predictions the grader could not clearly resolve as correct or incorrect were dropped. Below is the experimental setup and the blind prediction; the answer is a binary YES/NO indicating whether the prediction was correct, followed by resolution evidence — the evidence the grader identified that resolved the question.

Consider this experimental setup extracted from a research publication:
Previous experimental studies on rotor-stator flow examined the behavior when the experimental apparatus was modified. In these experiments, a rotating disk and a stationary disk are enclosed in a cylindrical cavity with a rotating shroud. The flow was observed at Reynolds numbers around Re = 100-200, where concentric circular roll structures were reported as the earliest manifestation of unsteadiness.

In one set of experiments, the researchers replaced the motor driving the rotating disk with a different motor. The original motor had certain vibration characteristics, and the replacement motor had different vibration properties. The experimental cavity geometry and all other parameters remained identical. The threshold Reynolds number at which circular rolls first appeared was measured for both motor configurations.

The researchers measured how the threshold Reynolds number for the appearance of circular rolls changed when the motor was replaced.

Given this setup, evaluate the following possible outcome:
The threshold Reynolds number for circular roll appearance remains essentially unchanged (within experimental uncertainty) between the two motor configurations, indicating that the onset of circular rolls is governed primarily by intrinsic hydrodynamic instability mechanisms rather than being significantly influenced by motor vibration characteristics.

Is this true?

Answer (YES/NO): NO